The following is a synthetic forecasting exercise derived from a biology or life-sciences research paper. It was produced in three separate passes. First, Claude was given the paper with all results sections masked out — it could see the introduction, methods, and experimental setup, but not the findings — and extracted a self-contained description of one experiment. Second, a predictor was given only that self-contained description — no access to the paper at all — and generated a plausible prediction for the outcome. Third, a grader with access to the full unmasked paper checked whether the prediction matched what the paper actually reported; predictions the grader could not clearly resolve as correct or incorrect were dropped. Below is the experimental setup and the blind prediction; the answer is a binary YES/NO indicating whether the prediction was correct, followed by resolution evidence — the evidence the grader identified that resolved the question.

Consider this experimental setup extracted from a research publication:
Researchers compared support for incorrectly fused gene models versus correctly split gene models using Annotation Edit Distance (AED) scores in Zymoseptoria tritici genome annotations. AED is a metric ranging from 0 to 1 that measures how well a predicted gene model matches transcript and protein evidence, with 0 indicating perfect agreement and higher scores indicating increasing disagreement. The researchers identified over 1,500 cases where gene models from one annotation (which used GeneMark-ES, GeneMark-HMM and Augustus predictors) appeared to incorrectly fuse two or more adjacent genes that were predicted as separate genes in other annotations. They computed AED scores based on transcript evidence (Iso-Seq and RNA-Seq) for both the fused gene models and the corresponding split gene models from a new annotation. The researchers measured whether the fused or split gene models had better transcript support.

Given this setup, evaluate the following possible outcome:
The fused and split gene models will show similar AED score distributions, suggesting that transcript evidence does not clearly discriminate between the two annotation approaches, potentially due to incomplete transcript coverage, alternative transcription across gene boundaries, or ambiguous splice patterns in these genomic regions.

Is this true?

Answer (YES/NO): NO